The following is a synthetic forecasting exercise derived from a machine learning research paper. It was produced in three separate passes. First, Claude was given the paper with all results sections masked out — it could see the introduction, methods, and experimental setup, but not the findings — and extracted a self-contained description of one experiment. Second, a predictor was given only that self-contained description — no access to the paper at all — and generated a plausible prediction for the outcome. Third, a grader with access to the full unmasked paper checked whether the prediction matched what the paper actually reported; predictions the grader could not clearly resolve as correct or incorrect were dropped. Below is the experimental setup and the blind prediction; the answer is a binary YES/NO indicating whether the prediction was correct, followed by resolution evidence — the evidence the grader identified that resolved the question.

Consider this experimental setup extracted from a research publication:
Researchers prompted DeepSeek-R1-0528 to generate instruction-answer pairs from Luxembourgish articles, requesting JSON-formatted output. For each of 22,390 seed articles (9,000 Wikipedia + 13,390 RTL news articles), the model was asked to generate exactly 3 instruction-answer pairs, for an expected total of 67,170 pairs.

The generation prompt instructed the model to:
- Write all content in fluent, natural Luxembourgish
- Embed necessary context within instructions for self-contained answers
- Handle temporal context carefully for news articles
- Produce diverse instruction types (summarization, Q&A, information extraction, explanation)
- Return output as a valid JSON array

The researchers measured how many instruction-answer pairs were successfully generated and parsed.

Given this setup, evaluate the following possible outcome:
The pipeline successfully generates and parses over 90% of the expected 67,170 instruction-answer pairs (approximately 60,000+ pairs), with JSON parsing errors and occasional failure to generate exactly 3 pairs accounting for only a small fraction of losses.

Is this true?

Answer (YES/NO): YES